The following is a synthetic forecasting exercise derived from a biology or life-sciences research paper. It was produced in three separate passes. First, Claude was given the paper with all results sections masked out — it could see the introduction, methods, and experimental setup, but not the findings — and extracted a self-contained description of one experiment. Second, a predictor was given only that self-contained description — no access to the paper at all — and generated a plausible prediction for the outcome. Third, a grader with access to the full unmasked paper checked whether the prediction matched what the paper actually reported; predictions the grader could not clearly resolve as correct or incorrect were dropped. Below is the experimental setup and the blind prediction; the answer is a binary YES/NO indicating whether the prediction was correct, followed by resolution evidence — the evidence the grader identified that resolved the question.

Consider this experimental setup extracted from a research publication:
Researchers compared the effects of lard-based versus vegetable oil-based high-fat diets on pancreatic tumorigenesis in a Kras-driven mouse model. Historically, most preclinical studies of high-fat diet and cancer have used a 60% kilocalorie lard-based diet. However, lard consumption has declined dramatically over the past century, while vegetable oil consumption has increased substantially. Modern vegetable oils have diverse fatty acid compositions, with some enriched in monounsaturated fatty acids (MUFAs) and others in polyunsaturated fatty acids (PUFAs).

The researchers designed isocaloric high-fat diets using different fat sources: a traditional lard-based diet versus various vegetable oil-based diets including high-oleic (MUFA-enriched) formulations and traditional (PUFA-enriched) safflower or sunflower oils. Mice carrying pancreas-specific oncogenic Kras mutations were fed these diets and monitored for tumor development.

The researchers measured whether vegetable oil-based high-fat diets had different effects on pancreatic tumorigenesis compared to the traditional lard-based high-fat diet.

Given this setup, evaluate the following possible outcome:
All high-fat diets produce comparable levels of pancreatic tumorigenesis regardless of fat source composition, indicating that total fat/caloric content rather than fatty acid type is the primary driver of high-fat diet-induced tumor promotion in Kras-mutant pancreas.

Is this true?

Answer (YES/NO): NO